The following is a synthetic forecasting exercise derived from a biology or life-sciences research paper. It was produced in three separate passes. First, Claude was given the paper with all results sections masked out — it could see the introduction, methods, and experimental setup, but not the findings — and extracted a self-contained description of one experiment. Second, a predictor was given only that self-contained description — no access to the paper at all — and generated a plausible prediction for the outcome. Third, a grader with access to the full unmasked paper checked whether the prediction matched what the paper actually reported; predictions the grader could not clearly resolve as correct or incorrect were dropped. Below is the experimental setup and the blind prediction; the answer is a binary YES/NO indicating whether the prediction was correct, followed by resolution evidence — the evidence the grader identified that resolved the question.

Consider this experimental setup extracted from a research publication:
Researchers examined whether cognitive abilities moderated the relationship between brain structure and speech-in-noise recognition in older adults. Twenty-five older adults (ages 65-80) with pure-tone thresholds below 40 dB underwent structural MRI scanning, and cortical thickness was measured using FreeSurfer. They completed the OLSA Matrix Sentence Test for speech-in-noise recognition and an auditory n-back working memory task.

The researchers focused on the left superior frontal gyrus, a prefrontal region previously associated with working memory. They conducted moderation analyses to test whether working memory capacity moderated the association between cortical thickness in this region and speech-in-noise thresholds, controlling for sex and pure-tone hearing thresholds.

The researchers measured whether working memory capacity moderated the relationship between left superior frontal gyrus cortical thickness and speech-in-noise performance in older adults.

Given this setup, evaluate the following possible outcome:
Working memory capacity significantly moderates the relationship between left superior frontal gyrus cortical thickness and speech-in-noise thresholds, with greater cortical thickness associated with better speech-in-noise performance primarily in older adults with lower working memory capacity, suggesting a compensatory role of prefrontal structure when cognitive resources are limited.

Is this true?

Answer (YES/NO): NO